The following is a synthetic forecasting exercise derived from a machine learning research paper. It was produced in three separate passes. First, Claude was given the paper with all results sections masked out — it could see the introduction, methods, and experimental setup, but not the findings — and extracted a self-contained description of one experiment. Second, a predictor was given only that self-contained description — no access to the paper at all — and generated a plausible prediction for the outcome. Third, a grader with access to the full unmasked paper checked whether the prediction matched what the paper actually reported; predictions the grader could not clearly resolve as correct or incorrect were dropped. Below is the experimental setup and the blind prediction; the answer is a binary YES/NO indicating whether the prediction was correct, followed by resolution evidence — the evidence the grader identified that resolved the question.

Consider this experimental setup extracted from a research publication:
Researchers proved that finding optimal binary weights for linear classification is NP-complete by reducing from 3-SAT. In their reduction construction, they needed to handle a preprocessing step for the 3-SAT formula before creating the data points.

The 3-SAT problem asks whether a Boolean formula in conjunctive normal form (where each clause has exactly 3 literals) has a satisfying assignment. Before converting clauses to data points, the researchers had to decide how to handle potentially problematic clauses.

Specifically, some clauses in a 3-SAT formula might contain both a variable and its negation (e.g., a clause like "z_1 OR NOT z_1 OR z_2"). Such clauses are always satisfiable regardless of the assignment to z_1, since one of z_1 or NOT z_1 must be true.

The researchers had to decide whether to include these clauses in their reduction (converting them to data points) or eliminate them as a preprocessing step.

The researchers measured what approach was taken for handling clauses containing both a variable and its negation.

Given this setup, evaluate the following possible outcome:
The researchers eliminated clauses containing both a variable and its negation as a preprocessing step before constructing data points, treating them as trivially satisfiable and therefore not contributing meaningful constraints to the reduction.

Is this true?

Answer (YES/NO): YES